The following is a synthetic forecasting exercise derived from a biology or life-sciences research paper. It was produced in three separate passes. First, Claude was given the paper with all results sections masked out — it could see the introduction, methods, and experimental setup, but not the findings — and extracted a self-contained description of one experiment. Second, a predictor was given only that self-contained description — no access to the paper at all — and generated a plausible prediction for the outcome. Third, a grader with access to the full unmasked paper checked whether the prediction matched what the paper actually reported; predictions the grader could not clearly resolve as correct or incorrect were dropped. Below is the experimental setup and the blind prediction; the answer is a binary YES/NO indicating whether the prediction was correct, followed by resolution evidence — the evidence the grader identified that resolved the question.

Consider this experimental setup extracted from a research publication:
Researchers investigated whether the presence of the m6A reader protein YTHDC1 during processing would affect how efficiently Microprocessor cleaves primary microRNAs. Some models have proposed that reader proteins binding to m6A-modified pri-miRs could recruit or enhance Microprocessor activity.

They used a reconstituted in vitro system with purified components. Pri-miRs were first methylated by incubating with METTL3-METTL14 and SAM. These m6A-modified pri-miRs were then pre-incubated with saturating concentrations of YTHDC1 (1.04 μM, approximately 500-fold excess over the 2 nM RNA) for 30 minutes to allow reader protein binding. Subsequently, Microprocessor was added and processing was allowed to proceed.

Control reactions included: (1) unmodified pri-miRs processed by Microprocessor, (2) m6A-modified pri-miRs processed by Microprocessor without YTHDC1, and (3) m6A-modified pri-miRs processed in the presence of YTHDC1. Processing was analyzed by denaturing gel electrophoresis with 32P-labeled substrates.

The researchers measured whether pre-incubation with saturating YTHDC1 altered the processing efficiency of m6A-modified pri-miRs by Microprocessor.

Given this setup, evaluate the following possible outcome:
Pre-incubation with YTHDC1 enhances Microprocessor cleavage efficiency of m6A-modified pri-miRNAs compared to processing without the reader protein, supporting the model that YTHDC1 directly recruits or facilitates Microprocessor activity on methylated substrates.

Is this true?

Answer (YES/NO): NO